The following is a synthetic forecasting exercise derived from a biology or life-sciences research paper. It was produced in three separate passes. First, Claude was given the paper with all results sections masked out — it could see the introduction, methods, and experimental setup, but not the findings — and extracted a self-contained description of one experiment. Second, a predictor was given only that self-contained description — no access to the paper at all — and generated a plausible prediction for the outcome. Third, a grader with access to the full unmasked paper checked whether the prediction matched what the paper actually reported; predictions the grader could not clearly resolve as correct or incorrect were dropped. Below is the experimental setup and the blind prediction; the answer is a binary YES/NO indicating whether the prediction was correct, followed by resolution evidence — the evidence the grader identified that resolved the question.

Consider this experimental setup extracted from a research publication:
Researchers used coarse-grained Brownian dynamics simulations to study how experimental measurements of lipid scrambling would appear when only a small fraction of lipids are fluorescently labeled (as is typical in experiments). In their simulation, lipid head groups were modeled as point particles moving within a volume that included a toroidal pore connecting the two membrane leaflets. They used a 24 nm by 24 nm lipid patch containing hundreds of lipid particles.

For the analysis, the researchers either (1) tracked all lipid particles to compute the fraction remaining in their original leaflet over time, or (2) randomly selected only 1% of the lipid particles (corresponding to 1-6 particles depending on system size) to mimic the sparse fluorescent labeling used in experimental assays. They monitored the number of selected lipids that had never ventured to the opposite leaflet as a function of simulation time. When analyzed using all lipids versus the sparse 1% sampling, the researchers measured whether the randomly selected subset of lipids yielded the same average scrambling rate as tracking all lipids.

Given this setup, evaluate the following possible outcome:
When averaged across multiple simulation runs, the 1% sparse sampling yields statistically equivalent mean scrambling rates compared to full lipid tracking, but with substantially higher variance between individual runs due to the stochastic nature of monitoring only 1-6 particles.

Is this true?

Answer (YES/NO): YES